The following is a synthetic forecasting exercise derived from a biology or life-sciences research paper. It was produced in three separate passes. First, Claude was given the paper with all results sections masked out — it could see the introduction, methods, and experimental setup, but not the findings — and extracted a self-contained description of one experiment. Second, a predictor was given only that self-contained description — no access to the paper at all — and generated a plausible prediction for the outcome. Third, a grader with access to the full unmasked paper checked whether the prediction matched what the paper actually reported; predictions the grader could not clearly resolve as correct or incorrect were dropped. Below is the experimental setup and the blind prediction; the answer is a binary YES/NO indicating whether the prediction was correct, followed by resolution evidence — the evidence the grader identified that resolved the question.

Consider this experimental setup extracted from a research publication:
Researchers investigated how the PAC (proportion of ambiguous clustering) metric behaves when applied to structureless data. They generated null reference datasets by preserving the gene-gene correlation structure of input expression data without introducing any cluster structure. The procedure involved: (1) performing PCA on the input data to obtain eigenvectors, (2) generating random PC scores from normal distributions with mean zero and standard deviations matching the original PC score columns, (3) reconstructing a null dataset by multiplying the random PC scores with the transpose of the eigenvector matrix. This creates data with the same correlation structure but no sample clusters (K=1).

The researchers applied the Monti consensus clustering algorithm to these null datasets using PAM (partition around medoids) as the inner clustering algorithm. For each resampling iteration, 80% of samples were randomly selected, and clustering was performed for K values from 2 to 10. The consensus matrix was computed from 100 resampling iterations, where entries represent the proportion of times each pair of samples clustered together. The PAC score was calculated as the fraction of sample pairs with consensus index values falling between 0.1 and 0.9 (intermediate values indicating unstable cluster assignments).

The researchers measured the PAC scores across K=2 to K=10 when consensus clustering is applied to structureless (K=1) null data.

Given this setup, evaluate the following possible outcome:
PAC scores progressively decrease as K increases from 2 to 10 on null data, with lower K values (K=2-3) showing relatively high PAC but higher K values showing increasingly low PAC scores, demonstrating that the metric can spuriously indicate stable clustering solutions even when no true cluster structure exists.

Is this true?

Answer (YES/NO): YES